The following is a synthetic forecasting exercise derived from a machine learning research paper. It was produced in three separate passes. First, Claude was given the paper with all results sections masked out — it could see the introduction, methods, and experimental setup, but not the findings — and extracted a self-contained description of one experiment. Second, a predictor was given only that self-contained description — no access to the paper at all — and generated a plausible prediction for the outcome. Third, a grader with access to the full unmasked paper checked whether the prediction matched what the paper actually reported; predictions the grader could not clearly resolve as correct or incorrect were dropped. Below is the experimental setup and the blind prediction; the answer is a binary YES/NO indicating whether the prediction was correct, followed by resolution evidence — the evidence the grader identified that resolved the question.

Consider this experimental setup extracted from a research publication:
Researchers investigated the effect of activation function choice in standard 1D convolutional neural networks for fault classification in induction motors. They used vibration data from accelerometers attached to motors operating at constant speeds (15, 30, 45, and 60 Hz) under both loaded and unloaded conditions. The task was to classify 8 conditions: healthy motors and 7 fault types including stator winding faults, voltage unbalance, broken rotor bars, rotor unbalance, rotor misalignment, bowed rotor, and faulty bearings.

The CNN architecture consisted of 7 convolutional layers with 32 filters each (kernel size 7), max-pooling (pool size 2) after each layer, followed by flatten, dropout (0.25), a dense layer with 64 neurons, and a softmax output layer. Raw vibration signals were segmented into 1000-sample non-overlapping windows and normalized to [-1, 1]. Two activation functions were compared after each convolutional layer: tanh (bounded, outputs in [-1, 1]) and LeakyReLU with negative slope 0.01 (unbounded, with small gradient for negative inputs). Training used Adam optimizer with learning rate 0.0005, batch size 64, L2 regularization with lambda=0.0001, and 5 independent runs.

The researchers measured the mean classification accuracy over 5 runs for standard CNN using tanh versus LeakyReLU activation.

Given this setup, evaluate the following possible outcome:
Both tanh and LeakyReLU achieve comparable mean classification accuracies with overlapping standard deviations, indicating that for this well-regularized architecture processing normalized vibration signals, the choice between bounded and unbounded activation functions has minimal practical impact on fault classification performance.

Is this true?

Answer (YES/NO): NO